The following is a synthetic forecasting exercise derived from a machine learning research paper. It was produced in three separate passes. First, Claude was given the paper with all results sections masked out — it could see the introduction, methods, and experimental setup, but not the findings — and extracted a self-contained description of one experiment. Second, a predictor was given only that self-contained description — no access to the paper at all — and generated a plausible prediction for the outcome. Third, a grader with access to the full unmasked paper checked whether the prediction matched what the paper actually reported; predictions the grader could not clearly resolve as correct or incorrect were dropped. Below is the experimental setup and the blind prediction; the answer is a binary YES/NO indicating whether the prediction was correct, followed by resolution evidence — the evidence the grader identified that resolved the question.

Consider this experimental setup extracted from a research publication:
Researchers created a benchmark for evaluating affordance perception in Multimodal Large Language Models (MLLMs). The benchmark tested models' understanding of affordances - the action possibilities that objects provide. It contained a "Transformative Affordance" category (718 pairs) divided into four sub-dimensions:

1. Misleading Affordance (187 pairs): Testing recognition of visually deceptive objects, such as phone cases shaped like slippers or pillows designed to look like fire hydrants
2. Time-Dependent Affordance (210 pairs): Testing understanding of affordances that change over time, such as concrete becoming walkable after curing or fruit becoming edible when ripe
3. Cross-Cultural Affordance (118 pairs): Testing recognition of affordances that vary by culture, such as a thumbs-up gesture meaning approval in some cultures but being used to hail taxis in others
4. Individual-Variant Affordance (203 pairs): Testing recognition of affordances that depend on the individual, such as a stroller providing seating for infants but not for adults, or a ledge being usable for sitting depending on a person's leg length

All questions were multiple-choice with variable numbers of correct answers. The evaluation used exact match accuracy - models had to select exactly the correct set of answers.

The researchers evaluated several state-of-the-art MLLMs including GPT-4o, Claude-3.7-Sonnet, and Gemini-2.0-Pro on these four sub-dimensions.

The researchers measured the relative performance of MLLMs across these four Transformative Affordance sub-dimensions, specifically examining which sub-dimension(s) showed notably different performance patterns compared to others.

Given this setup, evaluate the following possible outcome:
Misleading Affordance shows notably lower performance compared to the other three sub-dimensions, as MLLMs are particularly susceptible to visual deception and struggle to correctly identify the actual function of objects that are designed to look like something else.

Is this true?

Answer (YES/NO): NO